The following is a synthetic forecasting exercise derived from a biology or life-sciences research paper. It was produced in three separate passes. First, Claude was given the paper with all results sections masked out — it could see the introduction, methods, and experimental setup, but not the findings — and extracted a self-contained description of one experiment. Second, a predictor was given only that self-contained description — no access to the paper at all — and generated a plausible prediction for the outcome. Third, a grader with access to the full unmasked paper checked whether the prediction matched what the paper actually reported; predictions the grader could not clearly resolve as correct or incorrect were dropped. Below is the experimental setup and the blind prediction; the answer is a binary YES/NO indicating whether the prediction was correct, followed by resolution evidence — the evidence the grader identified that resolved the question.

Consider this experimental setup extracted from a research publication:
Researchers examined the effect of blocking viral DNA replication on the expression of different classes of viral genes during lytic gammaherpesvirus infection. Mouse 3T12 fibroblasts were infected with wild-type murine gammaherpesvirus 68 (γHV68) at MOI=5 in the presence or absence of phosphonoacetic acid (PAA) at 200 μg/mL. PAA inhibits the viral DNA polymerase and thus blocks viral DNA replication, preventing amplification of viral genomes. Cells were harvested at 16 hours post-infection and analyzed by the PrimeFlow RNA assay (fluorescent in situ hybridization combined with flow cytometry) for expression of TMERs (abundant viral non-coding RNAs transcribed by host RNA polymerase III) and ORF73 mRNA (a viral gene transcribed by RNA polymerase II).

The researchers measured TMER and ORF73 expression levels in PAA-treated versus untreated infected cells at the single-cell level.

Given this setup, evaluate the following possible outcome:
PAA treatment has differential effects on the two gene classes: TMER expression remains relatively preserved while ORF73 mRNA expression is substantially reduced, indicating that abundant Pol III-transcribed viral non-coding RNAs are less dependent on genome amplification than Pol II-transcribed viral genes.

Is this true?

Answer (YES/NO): NO